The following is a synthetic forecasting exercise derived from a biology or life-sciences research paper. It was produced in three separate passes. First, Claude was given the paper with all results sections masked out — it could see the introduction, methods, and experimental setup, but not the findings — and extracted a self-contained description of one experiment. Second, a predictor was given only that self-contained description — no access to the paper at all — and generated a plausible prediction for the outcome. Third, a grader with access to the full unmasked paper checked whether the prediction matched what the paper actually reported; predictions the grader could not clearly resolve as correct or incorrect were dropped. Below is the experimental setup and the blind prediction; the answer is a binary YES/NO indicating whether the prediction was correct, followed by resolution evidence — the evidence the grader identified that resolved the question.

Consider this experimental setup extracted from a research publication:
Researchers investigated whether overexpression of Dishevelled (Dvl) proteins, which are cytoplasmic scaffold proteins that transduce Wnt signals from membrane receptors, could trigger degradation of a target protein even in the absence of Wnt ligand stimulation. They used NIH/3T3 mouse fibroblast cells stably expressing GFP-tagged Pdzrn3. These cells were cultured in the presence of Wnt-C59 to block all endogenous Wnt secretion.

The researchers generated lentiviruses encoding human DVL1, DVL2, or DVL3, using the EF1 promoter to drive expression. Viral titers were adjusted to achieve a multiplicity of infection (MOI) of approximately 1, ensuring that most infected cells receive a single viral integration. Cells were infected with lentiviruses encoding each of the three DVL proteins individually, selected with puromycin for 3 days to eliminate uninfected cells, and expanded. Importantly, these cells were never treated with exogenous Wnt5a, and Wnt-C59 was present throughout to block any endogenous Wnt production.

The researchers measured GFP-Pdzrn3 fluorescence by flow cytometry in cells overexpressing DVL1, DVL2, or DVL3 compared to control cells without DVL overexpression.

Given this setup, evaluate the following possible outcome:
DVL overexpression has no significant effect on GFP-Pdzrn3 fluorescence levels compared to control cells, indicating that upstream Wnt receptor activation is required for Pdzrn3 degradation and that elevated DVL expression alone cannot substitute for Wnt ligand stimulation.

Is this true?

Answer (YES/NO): NO